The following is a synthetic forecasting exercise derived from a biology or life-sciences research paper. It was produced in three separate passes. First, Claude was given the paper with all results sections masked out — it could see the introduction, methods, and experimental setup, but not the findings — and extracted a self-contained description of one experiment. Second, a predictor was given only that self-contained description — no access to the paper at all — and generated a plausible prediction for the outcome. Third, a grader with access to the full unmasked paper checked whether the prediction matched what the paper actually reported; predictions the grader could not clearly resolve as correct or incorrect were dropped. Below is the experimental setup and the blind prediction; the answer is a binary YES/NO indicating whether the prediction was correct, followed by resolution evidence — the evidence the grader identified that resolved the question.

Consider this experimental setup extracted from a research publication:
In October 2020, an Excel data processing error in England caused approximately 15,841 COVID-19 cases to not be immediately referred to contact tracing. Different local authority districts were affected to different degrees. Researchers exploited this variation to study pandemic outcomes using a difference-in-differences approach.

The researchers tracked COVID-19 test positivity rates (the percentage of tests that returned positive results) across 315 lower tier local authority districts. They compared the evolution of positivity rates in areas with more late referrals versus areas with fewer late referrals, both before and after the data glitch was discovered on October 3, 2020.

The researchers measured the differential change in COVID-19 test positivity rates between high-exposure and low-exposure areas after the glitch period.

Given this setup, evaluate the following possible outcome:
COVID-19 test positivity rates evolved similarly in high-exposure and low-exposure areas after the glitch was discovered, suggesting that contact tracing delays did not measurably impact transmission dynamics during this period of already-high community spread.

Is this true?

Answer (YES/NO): NO